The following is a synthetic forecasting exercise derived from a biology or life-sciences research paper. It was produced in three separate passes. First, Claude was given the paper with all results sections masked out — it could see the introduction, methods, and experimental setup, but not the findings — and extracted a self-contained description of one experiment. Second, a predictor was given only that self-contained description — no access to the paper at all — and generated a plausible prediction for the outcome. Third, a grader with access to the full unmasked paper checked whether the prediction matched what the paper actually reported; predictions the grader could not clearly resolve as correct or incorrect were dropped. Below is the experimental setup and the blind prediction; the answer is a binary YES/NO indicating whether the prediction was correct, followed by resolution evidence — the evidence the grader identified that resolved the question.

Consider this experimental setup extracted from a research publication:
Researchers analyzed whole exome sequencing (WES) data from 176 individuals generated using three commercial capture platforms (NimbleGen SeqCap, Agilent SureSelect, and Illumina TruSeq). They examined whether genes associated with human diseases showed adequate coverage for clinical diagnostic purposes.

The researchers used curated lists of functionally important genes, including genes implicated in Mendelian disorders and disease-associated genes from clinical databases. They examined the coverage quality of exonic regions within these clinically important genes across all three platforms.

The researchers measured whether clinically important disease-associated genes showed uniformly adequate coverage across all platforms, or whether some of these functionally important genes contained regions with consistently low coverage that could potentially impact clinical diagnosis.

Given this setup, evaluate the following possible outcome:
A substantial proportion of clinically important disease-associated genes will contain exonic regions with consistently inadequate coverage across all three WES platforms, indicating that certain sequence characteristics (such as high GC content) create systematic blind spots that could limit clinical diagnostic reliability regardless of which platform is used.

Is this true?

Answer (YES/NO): YES